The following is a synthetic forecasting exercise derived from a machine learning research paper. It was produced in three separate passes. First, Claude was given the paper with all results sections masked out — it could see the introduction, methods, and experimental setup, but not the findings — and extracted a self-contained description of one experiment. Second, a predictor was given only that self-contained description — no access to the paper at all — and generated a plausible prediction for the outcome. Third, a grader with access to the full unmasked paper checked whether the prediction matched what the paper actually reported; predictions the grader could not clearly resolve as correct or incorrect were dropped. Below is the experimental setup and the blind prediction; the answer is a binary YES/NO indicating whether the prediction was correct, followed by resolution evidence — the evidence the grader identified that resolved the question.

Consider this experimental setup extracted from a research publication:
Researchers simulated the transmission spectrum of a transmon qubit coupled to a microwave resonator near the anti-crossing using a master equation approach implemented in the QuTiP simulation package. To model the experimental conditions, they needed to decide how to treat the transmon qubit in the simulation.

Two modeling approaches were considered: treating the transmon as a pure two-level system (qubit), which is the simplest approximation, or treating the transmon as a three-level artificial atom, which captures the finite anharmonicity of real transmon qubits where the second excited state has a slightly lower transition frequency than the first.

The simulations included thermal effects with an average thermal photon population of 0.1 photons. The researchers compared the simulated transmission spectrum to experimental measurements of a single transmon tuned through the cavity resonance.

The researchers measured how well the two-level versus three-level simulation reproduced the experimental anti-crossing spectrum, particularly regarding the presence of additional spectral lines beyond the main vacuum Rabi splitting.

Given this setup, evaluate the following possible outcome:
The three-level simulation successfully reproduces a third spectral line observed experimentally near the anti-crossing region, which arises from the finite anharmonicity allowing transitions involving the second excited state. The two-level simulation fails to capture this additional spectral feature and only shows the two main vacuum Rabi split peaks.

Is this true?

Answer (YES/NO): NO